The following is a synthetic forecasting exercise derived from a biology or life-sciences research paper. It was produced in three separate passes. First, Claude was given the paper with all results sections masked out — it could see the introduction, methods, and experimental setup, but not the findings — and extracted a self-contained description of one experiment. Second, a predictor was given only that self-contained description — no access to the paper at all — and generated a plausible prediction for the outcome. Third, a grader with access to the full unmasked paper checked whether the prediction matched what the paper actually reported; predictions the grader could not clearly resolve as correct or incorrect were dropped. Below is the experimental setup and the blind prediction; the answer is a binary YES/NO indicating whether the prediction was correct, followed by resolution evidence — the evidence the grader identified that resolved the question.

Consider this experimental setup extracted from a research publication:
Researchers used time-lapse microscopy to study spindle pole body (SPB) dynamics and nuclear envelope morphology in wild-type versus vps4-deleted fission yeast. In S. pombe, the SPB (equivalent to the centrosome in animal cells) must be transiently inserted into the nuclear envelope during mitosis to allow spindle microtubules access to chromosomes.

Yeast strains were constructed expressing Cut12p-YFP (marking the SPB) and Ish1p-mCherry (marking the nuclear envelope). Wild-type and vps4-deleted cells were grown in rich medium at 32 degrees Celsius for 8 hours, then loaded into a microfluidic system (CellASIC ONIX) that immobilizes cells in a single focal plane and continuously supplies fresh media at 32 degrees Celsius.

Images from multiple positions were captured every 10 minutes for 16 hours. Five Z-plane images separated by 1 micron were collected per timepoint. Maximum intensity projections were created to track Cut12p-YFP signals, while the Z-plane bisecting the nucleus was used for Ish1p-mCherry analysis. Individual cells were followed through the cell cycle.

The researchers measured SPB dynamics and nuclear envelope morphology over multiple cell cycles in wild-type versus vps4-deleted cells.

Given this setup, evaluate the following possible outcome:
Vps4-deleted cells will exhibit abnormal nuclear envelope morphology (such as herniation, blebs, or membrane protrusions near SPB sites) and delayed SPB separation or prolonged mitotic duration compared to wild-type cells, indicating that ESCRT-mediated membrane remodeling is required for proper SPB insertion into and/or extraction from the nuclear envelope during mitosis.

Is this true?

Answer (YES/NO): YES